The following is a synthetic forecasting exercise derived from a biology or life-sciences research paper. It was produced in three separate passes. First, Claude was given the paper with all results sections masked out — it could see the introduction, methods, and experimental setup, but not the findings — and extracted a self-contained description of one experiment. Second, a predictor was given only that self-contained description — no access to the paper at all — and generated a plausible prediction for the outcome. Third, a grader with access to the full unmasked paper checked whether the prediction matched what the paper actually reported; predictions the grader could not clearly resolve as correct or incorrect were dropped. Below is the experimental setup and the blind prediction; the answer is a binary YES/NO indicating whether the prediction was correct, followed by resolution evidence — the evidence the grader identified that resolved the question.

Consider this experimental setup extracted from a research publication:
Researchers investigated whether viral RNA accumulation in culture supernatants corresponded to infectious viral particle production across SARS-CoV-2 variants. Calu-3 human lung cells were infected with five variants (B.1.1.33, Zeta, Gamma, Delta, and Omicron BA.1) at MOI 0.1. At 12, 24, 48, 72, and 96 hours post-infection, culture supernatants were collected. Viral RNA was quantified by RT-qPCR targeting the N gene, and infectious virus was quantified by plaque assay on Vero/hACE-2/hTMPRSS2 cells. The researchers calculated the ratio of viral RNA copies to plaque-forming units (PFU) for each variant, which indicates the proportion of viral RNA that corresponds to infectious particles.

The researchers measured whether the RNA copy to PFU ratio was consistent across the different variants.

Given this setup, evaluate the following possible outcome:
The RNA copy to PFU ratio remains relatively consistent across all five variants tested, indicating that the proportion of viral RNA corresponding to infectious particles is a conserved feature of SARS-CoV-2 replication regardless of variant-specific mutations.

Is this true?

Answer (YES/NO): NO